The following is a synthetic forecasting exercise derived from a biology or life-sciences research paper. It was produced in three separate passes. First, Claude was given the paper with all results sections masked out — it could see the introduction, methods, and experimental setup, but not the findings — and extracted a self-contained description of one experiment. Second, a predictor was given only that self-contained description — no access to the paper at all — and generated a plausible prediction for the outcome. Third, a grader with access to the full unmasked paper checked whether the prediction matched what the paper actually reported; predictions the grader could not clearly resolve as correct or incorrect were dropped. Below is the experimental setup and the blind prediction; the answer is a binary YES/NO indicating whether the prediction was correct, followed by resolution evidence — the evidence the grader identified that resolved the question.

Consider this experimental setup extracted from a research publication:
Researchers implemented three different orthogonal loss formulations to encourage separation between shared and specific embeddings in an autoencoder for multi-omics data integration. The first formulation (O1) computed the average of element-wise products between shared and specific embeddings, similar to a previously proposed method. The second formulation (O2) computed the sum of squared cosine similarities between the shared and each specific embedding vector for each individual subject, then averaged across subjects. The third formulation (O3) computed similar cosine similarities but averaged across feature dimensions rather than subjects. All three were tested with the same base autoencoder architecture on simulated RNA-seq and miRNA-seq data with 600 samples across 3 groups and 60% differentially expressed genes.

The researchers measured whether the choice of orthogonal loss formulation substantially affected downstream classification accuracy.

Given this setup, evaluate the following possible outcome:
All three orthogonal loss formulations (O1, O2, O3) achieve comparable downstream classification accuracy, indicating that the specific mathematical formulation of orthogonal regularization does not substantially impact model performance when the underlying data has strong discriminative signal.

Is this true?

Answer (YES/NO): YES